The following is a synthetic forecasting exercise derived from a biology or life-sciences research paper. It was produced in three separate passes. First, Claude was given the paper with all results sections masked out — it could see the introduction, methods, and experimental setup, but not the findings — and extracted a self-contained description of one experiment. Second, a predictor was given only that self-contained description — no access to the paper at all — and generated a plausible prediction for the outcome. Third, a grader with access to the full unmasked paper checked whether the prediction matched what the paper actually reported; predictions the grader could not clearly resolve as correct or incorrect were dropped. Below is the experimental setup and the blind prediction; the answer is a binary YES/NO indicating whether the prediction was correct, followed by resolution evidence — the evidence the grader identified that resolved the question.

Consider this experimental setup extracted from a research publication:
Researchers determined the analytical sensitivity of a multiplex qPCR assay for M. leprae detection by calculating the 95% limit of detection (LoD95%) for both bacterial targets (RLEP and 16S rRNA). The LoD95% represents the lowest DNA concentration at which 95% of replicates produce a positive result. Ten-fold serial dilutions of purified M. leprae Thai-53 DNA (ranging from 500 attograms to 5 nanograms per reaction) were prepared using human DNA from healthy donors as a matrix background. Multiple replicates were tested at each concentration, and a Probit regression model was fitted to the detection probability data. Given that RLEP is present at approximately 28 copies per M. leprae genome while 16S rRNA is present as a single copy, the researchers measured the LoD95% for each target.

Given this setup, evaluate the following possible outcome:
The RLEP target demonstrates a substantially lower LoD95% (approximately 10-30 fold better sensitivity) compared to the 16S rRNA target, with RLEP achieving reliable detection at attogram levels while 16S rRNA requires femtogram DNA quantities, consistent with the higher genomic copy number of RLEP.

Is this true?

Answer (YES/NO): NO